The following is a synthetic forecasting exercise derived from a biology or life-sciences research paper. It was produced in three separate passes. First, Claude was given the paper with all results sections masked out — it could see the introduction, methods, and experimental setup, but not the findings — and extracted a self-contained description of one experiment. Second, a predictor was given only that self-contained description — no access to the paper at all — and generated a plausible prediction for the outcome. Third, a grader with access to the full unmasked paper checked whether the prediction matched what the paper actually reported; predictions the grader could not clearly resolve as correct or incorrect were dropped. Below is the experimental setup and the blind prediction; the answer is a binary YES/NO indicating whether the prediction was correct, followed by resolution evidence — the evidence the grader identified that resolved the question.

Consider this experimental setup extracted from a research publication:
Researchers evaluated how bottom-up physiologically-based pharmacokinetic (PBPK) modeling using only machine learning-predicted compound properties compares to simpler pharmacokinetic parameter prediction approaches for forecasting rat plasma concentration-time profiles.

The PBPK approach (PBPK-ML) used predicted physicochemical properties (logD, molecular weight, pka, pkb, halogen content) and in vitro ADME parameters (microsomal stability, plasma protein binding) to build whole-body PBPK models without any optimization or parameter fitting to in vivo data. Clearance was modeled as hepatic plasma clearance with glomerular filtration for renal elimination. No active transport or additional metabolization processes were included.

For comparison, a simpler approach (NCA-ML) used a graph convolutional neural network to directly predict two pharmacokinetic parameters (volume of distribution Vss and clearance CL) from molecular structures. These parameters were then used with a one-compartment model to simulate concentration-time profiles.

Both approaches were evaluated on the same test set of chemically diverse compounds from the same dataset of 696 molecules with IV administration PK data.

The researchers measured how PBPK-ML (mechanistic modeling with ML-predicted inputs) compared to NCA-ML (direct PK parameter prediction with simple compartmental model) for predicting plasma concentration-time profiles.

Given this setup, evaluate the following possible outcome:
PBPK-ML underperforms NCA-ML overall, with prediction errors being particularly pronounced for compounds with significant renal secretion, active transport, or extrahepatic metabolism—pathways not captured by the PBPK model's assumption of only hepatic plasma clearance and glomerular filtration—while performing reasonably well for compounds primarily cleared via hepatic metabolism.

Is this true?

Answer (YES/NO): NO